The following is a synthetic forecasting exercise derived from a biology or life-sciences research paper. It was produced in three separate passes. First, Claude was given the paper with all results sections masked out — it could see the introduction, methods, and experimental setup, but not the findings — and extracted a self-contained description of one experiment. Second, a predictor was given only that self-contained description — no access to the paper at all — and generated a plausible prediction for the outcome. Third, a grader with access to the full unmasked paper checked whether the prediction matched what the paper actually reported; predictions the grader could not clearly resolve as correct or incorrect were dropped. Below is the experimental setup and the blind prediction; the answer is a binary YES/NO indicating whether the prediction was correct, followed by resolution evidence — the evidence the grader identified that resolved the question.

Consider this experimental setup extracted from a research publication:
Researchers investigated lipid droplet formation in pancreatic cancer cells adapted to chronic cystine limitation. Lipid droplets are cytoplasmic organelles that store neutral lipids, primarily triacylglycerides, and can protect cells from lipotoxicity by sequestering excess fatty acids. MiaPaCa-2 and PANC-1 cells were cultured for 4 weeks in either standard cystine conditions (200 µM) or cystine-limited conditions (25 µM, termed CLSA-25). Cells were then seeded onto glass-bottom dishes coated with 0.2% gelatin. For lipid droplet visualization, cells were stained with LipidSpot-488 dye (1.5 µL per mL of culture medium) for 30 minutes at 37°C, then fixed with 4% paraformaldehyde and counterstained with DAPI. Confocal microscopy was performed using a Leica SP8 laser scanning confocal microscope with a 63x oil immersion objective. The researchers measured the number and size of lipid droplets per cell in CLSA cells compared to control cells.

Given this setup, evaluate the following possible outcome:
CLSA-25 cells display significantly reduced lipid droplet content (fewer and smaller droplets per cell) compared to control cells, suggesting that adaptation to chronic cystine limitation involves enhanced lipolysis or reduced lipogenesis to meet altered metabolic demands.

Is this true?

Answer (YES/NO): NO